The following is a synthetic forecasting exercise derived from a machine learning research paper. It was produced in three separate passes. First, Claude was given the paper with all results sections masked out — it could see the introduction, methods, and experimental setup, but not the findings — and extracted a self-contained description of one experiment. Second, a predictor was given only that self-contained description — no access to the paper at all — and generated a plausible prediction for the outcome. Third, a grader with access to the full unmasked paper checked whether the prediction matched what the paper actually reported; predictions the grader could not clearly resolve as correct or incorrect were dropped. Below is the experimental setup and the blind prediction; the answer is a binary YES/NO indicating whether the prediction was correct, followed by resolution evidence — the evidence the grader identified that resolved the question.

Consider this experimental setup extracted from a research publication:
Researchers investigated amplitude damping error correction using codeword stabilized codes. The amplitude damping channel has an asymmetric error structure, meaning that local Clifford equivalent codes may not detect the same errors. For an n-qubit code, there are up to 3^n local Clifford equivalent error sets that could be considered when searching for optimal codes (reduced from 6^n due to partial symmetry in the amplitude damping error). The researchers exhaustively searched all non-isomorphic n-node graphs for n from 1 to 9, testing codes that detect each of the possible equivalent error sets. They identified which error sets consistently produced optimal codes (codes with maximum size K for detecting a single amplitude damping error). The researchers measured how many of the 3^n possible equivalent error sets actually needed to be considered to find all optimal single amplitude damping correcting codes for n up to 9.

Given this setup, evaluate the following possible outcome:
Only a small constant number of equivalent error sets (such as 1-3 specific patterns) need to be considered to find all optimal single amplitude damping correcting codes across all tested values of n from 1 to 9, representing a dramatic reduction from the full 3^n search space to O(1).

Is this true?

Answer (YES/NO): YES